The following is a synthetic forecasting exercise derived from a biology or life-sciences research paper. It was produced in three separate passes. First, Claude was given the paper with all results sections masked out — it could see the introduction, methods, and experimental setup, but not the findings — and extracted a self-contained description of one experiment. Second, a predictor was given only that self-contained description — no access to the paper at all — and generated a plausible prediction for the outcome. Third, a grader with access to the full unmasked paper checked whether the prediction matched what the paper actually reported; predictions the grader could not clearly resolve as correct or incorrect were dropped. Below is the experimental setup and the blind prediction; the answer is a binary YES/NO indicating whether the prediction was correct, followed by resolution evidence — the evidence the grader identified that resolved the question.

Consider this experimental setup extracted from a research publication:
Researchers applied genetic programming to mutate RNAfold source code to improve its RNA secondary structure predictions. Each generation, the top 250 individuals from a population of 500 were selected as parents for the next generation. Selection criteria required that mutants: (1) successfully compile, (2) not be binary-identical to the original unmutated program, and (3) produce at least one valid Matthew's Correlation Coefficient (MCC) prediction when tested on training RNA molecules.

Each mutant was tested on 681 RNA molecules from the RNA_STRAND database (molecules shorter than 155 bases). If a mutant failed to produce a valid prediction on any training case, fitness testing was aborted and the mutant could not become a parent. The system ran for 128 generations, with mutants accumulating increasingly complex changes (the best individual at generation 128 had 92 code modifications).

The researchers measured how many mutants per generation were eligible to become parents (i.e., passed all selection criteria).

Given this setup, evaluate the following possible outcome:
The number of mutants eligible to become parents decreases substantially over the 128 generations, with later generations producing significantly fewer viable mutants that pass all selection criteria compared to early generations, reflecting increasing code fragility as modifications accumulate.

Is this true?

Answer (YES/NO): NO